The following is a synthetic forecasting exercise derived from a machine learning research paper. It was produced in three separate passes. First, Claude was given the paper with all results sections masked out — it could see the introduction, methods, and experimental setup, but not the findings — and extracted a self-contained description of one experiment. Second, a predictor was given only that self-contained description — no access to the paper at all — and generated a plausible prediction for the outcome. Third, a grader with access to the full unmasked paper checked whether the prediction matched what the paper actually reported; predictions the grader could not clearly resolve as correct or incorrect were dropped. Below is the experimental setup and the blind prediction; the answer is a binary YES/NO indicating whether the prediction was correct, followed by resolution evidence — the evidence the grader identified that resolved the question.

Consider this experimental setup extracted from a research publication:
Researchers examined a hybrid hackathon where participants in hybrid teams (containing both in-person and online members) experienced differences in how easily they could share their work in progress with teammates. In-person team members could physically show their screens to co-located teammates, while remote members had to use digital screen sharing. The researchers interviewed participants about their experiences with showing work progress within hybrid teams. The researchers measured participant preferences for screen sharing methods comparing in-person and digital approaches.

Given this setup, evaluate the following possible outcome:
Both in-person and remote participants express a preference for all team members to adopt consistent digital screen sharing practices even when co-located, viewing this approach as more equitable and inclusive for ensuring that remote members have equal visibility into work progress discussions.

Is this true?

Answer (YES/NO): NO